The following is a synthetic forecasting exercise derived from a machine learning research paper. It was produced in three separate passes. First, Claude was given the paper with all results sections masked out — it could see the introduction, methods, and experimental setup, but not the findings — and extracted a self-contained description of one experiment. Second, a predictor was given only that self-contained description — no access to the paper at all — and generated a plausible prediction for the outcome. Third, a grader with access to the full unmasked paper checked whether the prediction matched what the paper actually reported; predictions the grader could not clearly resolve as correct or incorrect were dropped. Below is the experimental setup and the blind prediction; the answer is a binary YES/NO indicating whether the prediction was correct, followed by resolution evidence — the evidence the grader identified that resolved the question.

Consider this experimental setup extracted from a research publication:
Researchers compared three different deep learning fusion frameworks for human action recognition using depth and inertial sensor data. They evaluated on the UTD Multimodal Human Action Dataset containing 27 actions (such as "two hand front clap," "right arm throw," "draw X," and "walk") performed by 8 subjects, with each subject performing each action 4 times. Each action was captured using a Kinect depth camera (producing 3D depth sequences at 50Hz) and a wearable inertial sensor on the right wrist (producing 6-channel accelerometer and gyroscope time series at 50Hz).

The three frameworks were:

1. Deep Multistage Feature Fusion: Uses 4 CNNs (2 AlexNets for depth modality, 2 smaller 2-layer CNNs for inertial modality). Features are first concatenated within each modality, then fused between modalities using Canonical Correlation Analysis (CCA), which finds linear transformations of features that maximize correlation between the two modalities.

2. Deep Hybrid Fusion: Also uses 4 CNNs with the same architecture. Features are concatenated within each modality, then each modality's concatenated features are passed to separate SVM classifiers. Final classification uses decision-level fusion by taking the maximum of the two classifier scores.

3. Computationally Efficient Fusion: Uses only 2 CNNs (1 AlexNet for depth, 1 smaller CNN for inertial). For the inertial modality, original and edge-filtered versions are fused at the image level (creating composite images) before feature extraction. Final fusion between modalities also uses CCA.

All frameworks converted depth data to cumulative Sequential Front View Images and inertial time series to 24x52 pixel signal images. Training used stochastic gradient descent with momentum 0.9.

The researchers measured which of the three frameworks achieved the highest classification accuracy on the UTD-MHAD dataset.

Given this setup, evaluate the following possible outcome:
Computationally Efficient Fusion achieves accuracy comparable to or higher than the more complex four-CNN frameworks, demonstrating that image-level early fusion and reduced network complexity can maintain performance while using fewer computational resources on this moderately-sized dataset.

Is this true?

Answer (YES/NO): YES